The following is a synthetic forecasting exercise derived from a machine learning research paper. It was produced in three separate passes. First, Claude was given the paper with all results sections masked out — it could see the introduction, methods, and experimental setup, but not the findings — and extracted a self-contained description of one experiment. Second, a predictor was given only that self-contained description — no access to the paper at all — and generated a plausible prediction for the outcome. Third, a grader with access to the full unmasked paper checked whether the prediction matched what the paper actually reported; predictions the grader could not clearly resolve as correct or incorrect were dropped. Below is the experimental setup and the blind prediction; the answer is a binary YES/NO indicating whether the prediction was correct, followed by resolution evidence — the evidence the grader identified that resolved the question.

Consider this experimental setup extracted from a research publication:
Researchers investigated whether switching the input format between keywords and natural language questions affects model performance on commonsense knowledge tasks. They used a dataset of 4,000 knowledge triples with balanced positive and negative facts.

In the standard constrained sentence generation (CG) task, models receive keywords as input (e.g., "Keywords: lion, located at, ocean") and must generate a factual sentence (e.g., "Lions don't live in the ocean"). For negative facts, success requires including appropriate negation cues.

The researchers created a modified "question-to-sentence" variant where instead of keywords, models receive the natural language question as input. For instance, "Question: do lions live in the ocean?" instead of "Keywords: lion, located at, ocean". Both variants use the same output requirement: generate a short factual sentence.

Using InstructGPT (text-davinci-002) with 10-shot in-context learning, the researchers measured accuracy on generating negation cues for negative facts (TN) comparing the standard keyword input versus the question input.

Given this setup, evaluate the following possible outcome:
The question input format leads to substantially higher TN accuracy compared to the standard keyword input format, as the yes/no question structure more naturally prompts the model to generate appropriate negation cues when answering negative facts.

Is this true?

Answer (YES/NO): YES